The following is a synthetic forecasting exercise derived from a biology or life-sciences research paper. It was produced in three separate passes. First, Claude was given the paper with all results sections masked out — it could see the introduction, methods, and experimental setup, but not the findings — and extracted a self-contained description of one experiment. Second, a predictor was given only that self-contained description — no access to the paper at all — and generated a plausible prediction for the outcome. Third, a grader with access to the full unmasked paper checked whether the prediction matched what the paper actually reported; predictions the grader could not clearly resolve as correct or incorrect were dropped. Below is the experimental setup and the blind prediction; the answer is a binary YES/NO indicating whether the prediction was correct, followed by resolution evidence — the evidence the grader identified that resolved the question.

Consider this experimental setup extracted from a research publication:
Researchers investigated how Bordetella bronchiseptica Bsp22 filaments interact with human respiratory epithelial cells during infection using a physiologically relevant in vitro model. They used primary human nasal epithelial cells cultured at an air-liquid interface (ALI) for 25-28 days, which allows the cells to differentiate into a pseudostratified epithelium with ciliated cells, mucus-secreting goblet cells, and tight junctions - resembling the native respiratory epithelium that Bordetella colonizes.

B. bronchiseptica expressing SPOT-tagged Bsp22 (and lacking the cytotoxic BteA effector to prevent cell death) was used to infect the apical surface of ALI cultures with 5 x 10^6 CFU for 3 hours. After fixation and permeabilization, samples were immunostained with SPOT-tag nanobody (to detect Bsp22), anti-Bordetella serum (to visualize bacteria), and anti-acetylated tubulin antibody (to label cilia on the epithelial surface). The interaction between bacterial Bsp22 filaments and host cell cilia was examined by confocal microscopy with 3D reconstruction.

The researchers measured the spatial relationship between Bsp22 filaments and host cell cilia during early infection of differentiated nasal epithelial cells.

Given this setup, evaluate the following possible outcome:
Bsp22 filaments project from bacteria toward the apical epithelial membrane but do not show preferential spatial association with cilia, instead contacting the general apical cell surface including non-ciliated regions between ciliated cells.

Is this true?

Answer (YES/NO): NO